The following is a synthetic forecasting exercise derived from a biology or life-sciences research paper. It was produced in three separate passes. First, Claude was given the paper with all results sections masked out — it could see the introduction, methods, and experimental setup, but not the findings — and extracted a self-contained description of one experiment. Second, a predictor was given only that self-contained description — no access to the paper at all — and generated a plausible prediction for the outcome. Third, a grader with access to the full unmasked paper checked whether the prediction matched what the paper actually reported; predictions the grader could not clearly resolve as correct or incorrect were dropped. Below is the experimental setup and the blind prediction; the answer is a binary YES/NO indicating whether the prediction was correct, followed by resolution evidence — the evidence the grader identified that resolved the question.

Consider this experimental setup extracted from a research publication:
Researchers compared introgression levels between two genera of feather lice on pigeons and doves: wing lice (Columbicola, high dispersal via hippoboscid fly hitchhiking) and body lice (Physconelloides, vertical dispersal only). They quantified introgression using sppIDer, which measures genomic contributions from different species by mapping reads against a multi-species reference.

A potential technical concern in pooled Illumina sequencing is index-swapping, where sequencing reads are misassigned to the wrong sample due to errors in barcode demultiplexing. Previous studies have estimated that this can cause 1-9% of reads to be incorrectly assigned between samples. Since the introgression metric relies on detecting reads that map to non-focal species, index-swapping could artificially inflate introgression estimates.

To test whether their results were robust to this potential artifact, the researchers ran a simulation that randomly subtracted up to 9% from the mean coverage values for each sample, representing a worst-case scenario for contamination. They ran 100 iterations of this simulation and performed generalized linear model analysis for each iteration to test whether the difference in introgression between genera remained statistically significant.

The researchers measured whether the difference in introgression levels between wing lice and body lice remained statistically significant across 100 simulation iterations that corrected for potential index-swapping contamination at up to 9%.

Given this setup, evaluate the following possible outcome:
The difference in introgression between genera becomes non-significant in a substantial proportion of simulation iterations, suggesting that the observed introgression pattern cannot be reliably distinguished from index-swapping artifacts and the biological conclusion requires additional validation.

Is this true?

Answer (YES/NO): NO